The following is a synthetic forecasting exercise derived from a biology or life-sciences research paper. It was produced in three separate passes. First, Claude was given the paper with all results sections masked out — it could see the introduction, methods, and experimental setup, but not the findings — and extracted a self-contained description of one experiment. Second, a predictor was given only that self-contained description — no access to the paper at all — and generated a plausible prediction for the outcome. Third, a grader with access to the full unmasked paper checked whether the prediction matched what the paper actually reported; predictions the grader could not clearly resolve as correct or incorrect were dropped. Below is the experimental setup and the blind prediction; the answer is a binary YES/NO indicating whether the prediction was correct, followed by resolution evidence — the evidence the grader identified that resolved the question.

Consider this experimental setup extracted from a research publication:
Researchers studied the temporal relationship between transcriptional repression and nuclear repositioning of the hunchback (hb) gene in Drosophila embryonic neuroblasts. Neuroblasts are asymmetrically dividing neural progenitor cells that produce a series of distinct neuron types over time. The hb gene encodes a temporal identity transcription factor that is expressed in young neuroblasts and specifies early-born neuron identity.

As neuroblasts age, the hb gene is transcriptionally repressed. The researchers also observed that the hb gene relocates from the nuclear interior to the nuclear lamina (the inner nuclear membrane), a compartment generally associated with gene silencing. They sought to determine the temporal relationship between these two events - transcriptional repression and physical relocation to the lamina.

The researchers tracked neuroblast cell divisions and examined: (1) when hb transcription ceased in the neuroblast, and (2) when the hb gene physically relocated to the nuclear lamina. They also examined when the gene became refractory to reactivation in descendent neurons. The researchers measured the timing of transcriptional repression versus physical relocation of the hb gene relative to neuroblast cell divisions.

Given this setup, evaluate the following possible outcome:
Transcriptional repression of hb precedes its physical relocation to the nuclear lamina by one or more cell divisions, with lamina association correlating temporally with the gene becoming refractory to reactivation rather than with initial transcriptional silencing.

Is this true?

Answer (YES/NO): YES